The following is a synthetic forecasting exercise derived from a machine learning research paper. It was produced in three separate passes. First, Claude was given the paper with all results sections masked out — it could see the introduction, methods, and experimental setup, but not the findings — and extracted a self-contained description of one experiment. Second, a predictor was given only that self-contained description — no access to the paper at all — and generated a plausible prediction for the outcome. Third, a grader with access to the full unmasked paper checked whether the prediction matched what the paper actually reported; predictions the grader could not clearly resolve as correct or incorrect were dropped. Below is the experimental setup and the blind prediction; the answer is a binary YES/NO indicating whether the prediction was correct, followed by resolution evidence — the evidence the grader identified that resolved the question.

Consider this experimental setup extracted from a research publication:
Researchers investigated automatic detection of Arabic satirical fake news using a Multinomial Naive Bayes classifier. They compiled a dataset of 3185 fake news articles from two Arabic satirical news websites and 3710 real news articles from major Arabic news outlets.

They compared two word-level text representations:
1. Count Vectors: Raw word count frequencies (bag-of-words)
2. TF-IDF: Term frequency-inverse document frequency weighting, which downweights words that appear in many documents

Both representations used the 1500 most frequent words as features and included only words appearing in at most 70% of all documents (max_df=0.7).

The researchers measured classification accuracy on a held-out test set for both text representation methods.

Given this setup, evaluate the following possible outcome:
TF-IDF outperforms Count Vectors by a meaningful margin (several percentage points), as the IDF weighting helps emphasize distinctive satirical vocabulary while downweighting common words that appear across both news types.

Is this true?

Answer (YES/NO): NO